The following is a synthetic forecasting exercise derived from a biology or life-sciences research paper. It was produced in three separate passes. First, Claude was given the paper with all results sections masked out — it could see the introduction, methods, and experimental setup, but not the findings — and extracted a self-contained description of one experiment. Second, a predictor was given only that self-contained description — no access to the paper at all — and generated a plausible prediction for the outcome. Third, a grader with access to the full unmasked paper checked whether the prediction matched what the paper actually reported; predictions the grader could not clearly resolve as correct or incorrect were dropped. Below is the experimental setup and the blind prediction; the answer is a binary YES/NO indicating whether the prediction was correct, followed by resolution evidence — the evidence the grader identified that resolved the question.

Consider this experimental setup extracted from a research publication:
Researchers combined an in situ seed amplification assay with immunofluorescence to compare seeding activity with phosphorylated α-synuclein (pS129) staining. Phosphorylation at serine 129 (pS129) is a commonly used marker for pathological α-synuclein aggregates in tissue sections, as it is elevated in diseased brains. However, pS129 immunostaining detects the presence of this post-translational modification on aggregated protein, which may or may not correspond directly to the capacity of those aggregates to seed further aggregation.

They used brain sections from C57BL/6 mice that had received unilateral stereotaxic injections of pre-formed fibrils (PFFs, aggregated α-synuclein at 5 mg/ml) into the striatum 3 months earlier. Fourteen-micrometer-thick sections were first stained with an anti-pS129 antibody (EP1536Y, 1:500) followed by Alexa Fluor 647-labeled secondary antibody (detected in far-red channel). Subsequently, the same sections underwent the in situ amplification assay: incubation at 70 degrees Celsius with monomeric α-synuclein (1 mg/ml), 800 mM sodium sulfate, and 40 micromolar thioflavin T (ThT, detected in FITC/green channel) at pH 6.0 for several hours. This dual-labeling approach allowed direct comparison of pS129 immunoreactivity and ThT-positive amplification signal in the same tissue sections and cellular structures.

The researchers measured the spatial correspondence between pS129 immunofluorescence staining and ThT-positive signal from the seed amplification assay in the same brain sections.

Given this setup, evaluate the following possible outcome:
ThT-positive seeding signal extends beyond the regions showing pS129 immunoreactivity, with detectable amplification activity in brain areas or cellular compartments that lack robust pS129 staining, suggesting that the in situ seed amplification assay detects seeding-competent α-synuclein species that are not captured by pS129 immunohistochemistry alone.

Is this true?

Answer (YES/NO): YES